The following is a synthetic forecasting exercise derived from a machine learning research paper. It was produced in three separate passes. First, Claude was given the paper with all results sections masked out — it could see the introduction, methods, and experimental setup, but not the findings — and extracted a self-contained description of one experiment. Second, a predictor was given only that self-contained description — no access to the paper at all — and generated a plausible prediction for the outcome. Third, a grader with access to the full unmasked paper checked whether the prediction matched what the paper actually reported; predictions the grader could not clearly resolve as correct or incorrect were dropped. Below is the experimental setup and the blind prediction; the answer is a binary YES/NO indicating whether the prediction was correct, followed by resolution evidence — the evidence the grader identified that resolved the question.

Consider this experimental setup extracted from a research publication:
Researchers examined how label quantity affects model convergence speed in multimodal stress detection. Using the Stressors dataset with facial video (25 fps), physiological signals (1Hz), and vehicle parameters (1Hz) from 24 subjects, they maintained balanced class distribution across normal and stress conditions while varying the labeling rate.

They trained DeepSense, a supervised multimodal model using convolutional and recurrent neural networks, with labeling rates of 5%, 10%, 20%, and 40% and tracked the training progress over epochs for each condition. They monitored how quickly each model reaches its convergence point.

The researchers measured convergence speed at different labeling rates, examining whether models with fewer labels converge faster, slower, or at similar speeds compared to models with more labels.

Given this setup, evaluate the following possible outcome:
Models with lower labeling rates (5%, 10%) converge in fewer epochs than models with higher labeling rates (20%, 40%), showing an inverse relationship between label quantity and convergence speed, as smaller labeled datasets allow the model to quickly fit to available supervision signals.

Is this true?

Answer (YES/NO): NO